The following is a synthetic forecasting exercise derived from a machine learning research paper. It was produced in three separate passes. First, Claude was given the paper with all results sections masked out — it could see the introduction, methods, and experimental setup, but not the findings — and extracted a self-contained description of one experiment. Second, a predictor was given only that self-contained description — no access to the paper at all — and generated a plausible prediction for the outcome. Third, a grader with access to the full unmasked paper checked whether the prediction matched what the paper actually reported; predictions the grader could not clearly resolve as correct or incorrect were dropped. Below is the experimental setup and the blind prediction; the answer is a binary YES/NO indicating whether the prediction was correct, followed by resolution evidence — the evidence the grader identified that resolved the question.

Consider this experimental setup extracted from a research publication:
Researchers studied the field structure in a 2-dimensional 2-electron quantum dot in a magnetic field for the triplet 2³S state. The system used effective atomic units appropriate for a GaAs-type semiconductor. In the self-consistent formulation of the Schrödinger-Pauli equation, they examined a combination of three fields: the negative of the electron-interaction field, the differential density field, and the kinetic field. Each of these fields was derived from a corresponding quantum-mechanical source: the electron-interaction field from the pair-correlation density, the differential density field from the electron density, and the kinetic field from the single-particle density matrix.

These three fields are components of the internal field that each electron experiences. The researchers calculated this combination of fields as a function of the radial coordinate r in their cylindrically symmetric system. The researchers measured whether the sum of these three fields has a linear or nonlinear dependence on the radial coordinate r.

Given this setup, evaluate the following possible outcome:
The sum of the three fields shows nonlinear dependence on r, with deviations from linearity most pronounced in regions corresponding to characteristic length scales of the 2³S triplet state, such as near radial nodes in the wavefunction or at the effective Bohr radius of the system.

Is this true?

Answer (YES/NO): NO